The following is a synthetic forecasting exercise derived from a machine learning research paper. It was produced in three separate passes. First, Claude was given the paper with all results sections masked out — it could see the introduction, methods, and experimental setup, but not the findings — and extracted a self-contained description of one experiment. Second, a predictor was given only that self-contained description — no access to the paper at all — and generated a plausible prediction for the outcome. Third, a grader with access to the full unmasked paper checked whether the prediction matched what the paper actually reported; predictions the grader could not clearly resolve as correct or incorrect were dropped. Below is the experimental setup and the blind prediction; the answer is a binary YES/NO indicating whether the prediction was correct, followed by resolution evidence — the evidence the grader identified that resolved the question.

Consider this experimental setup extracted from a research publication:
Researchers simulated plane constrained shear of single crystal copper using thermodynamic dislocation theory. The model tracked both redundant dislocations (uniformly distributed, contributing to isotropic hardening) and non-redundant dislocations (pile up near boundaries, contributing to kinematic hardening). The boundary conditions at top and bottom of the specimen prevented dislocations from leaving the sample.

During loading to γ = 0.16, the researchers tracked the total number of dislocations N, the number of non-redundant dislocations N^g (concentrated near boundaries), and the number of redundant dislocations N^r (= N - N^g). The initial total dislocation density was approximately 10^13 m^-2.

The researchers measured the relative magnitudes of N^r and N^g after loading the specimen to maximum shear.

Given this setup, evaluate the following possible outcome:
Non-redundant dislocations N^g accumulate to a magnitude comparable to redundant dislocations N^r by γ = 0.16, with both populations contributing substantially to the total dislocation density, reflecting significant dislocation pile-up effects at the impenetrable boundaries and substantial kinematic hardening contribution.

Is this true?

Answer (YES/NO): NO